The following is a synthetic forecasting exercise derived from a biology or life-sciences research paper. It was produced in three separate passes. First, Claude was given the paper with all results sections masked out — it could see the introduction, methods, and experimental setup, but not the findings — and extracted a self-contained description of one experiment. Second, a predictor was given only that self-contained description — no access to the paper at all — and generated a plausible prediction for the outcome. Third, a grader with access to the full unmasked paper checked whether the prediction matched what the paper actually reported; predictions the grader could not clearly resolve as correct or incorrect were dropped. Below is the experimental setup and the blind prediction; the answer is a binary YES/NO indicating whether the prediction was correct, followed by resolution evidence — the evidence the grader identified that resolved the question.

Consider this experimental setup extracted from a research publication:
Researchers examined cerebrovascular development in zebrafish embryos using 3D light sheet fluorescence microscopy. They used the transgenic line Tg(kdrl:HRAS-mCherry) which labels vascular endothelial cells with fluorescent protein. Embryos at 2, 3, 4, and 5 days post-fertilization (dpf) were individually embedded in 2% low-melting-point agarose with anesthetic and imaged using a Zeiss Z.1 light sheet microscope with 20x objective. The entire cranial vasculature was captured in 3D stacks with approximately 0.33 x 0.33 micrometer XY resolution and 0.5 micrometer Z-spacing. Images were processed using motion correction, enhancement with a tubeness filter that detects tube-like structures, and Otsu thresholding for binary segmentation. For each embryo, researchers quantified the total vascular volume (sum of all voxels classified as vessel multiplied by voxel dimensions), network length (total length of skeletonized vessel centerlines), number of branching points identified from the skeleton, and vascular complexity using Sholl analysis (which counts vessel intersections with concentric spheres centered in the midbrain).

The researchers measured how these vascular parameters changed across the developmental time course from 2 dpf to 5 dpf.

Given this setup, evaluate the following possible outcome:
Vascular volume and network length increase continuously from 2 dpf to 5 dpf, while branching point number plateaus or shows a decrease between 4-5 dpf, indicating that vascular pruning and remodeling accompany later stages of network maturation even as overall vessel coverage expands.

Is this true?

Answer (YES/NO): NO